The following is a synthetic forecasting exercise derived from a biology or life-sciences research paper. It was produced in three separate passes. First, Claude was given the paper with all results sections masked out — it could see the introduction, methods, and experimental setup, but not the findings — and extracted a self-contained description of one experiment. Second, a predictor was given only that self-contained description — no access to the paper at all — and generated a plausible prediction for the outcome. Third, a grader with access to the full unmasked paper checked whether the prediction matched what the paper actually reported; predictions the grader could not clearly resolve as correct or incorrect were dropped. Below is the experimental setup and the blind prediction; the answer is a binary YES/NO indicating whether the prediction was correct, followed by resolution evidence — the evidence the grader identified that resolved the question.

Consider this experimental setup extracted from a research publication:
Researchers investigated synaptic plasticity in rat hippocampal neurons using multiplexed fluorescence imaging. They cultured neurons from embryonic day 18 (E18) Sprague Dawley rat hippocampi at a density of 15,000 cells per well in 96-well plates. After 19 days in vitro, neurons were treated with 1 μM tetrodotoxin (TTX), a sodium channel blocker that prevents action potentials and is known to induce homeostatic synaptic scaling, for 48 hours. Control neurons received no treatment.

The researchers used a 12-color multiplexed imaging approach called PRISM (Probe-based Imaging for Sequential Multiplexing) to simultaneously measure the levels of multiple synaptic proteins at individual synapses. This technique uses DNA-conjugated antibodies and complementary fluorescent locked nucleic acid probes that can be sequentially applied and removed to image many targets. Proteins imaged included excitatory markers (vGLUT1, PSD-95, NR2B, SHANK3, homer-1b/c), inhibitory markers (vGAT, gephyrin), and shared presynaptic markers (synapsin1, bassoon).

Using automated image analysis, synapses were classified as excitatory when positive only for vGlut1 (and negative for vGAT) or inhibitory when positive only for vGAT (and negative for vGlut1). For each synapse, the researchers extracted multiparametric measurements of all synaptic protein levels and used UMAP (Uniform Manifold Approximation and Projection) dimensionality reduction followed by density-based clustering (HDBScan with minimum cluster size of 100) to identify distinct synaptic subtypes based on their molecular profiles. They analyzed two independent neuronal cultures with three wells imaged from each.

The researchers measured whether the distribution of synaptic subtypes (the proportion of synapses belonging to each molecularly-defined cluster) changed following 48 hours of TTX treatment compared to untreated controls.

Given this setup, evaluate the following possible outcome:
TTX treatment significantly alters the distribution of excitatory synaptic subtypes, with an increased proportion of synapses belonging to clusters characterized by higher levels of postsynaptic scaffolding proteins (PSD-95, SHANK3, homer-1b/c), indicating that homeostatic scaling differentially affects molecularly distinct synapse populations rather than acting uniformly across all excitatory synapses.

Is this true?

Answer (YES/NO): NO